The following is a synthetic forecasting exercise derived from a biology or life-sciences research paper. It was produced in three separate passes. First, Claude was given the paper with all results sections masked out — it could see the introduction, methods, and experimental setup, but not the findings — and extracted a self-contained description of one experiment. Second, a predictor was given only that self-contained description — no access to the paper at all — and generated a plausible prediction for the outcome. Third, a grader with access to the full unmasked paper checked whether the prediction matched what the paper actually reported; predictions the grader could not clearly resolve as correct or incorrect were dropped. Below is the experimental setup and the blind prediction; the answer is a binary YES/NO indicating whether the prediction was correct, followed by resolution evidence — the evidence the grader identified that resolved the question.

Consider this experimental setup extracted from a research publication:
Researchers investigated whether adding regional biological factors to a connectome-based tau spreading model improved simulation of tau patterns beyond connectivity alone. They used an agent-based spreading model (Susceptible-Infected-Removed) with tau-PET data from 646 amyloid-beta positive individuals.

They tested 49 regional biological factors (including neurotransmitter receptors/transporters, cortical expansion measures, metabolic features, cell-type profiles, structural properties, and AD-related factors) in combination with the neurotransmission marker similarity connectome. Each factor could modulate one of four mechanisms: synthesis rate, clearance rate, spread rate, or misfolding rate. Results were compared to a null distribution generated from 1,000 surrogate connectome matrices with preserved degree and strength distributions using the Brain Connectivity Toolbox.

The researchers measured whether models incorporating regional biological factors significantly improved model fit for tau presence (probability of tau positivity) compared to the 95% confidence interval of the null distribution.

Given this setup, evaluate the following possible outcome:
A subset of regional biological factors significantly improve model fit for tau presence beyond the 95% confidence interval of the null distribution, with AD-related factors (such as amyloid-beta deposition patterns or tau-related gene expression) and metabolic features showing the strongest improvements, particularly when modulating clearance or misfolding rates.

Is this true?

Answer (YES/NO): NO